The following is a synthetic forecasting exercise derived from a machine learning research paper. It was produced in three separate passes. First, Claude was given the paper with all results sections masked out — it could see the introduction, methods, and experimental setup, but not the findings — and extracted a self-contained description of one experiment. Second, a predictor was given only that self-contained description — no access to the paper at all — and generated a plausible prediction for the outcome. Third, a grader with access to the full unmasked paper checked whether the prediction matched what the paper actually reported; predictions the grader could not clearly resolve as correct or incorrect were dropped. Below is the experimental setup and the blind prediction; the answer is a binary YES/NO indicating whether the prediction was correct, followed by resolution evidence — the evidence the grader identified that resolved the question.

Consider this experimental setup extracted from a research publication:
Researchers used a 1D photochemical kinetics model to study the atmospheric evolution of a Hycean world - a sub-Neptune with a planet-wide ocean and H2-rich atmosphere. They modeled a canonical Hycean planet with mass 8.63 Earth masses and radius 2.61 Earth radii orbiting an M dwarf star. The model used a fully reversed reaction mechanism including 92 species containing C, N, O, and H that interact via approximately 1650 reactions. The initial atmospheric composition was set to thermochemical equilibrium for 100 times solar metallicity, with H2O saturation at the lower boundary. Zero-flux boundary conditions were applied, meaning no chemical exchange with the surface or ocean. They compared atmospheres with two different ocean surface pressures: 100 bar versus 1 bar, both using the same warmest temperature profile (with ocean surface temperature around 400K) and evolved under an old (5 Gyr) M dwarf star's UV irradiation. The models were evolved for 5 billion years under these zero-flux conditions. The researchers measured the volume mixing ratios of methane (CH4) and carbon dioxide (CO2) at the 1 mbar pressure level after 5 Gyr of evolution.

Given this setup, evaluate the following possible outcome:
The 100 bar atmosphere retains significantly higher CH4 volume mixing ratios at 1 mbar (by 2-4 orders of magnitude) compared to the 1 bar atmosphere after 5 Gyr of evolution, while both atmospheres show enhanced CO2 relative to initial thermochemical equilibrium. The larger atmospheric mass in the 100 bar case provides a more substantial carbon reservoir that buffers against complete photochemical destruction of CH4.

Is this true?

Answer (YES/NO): YES